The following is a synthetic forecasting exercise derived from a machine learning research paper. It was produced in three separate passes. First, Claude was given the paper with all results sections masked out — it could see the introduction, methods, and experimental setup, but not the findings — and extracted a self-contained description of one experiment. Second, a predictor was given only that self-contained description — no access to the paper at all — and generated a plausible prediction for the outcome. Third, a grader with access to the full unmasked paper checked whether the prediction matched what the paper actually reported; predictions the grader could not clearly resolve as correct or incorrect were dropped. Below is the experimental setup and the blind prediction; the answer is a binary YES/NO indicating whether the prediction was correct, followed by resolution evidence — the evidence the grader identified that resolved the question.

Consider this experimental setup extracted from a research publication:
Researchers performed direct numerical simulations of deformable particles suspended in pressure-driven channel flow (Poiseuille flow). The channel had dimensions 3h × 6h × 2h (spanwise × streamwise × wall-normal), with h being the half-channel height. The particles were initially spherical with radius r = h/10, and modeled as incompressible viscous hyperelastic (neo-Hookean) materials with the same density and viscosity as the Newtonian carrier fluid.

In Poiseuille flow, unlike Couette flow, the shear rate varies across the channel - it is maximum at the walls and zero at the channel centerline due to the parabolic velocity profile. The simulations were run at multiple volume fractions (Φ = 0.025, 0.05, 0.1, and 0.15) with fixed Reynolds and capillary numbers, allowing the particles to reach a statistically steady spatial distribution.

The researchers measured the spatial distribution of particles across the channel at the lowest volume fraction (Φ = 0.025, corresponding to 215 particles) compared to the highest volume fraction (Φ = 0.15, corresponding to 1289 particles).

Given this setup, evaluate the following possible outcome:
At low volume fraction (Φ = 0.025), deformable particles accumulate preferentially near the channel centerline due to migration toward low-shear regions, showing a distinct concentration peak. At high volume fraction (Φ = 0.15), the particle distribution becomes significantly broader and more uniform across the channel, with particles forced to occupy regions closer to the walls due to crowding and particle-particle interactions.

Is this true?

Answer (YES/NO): YES